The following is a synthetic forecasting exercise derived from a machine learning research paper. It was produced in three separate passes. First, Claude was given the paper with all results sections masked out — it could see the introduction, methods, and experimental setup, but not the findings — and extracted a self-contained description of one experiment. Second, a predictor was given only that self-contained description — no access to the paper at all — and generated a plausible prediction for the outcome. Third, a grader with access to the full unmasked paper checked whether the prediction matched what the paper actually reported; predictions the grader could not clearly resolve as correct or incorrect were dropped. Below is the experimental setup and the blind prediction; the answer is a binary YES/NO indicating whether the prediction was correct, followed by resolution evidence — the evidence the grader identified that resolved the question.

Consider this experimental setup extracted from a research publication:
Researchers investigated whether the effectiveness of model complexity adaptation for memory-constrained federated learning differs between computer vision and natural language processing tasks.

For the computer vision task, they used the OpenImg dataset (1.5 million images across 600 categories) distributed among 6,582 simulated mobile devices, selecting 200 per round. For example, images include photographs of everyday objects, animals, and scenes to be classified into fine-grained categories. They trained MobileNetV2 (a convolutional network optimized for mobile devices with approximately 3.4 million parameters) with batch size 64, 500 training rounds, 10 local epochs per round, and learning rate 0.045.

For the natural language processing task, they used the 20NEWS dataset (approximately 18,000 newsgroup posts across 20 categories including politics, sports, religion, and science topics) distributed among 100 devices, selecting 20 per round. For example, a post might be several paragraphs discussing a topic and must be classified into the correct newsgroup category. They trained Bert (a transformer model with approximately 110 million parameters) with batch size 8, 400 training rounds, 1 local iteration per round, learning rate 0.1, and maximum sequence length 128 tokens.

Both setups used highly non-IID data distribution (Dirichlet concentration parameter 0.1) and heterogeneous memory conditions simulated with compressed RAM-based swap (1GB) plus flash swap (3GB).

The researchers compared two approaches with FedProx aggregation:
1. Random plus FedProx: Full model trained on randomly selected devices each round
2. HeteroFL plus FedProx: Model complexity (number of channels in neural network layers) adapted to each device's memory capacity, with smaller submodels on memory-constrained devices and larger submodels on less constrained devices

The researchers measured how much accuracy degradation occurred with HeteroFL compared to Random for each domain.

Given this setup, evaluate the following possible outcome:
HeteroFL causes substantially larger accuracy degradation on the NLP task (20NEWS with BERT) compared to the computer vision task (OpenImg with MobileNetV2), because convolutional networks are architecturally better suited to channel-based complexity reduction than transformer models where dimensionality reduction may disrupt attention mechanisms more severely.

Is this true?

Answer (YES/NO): NO